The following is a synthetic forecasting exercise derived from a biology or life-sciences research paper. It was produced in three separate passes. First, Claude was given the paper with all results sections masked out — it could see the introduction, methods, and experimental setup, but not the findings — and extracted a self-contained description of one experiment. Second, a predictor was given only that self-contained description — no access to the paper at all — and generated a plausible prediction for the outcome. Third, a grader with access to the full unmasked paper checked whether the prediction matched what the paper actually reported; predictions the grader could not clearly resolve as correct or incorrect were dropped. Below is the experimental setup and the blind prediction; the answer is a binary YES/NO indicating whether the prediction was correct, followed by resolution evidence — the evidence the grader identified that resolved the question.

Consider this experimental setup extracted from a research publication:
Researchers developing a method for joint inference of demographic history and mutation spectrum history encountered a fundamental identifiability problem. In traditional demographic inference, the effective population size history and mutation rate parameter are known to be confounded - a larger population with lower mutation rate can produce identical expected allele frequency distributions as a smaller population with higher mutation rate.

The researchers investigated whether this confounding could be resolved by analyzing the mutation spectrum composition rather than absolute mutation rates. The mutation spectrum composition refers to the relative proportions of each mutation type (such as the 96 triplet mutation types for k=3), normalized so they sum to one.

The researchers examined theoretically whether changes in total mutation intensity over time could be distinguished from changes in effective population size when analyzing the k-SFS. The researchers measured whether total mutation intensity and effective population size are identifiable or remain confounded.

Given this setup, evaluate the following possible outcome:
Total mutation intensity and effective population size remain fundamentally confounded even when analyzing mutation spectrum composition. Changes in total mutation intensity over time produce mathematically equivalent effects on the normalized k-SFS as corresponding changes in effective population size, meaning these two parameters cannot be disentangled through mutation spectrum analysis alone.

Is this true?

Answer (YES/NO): YES